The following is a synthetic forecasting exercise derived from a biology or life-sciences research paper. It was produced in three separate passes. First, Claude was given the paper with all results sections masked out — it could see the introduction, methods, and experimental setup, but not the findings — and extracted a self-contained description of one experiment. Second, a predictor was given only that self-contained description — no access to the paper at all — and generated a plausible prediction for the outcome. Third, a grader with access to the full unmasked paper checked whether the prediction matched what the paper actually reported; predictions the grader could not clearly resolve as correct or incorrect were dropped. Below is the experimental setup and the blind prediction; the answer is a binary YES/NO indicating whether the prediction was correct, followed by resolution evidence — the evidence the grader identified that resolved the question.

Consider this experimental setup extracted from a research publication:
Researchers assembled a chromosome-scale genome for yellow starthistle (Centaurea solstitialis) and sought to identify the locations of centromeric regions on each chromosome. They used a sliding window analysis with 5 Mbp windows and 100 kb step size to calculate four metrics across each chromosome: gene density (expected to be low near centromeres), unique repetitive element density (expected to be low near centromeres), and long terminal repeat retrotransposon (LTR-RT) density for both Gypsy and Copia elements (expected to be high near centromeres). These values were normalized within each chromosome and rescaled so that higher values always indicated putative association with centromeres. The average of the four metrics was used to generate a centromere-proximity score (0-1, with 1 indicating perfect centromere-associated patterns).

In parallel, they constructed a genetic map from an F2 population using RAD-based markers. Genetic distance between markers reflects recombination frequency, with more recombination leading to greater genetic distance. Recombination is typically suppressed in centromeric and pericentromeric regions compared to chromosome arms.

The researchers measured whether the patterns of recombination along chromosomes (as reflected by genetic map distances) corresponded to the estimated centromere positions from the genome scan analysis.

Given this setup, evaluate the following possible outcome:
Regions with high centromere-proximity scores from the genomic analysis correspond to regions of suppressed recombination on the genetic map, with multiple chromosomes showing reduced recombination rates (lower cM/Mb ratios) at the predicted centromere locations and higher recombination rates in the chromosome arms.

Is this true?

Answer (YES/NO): YES